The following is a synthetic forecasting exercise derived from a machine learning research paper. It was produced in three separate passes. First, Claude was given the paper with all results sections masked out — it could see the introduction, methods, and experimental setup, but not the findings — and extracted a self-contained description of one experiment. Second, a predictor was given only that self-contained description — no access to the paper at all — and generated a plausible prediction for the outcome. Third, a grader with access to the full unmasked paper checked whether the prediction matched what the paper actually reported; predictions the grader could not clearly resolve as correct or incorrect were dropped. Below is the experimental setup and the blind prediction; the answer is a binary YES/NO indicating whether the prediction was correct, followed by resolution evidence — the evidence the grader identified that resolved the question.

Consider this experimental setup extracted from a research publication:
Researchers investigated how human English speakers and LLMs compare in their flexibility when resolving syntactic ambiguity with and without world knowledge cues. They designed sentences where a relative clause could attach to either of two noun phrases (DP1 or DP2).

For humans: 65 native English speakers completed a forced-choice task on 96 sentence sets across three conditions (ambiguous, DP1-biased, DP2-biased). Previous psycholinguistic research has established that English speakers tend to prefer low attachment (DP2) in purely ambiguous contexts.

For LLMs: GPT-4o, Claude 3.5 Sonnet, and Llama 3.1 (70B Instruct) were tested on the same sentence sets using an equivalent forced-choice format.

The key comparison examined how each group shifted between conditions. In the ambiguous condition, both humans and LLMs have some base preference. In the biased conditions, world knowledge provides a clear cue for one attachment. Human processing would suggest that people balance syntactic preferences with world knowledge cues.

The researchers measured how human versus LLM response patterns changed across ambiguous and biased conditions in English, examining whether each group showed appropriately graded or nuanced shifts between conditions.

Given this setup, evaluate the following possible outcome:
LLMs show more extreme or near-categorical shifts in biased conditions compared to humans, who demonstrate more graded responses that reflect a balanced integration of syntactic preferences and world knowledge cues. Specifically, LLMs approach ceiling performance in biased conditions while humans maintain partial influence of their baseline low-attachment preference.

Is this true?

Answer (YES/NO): YES